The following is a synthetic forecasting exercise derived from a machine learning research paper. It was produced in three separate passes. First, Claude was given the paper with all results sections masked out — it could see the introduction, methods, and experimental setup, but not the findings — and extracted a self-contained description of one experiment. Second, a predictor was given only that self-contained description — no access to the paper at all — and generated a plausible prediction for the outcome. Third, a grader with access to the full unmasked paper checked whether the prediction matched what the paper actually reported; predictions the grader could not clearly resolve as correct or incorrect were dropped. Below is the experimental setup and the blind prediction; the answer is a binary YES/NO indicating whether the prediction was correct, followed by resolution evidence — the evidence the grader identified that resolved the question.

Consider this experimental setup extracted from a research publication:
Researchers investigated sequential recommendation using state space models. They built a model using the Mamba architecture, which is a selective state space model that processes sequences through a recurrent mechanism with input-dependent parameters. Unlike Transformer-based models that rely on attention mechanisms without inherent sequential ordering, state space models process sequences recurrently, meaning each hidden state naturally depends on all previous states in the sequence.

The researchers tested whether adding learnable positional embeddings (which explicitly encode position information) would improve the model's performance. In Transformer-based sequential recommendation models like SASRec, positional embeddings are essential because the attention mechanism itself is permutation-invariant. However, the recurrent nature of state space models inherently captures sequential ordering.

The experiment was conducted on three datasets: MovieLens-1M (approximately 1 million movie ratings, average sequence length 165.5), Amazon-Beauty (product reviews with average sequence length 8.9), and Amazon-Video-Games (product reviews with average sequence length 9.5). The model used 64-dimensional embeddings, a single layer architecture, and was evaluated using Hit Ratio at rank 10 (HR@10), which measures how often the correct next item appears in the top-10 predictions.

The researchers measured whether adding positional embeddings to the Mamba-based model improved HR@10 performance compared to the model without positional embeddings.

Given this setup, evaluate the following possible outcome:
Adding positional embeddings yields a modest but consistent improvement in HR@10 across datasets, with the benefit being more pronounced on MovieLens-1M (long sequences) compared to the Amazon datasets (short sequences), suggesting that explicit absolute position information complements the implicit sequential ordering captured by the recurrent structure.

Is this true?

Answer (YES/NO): NO